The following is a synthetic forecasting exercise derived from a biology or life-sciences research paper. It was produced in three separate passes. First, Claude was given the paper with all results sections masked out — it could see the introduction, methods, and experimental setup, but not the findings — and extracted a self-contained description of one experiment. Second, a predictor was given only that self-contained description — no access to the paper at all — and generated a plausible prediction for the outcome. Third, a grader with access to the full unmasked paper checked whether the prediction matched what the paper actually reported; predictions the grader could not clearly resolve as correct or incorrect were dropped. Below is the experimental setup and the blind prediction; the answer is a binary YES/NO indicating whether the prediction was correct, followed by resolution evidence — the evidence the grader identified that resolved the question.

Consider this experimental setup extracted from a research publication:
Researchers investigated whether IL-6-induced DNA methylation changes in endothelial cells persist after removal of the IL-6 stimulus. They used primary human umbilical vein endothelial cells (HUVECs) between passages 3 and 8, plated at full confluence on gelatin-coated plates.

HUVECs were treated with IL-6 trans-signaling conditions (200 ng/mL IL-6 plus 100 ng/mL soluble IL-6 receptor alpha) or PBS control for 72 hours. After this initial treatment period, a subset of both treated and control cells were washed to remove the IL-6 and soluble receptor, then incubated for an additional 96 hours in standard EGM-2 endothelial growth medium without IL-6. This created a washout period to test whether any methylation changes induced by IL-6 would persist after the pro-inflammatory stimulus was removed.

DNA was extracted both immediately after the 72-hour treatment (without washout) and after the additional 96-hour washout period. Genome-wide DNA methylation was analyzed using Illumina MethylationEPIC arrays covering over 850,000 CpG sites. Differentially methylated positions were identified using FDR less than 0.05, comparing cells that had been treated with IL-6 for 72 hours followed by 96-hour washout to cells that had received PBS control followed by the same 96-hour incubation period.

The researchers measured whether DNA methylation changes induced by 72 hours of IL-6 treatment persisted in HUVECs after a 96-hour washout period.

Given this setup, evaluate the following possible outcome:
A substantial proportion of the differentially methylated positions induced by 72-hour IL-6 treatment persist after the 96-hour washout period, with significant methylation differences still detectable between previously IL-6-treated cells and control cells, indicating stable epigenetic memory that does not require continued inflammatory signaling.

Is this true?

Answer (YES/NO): YES